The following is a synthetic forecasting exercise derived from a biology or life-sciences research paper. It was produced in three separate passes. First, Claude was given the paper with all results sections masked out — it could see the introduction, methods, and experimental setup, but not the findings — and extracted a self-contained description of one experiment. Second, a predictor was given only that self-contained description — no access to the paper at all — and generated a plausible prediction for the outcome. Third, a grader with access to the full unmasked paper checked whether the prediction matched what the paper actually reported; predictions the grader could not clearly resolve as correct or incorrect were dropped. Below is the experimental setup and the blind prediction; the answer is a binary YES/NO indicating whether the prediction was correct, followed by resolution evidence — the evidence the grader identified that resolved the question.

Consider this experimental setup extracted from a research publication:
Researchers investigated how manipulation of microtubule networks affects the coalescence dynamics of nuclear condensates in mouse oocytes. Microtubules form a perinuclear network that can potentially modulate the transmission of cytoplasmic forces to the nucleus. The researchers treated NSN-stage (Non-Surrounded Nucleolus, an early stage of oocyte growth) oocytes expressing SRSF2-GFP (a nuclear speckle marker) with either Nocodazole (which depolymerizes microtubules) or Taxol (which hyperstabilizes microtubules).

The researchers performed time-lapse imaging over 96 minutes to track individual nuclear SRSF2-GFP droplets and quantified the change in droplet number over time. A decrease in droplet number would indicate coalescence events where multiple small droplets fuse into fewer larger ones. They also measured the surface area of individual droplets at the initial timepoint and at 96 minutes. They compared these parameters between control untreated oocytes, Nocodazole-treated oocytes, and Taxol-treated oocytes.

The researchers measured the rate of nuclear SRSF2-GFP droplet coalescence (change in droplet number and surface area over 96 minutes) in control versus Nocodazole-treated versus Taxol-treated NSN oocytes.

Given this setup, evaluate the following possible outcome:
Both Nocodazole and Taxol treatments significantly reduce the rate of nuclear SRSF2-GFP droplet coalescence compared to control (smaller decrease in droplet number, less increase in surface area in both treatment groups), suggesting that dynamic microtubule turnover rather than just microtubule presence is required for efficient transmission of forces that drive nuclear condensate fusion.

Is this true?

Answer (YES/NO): NO